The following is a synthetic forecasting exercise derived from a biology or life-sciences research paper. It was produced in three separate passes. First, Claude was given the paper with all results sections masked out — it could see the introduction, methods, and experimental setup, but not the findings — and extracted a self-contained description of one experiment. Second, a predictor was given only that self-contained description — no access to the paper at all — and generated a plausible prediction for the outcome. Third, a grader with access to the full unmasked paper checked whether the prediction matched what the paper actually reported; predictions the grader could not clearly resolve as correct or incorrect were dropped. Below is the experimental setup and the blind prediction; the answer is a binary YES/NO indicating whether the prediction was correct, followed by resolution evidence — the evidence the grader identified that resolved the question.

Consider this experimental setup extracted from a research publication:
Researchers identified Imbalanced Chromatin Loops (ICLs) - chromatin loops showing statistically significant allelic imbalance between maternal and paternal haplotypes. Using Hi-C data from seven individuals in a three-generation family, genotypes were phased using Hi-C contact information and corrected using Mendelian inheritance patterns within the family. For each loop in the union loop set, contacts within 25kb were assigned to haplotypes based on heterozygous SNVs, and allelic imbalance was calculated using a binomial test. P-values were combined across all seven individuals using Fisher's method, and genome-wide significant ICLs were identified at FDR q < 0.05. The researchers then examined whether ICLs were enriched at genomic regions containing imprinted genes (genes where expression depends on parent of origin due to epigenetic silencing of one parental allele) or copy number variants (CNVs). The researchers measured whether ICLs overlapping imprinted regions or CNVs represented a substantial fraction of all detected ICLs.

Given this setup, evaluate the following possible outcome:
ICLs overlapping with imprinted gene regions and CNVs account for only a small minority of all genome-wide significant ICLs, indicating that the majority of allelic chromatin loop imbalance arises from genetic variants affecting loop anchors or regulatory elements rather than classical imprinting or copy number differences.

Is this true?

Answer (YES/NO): NO